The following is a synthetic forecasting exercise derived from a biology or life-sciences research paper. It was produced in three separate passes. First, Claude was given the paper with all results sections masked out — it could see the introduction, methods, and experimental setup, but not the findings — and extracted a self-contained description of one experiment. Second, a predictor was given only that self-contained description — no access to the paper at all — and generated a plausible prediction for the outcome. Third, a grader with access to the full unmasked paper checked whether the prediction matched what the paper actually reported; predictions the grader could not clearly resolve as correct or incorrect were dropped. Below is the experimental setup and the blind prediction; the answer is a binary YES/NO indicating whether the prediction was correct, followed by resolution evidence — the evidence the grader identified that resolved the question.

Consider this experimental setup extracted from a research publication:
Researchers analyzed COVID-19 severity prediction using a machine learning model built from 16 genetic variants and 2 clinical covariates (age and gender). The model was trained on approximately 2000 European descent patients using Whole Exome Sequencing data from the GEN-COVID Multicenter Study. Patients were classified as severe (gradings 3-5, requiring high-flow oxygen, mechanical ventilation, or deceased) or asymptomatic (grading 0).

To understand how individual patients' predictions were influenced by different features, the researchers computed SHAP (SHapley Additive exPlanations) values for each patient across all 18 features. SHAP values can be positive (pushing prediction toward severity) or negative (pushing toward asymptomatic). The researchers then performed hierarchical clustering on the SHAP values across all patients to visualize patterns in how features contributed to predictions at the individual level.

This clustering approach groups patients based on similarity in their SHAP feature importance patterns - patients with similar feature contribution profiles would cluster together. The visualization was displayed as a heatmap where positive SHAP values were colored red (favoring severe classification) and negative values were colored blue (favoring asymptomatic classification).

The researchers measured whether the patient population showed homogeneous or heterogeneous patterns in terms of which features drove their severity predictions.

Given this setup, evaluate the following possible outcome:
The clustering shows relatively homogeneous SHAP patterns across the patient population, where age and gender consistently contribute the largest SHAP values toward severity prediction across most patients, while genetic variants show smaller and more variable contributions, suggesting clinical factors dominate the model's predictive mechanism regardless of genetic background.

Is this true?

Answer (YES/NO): NO